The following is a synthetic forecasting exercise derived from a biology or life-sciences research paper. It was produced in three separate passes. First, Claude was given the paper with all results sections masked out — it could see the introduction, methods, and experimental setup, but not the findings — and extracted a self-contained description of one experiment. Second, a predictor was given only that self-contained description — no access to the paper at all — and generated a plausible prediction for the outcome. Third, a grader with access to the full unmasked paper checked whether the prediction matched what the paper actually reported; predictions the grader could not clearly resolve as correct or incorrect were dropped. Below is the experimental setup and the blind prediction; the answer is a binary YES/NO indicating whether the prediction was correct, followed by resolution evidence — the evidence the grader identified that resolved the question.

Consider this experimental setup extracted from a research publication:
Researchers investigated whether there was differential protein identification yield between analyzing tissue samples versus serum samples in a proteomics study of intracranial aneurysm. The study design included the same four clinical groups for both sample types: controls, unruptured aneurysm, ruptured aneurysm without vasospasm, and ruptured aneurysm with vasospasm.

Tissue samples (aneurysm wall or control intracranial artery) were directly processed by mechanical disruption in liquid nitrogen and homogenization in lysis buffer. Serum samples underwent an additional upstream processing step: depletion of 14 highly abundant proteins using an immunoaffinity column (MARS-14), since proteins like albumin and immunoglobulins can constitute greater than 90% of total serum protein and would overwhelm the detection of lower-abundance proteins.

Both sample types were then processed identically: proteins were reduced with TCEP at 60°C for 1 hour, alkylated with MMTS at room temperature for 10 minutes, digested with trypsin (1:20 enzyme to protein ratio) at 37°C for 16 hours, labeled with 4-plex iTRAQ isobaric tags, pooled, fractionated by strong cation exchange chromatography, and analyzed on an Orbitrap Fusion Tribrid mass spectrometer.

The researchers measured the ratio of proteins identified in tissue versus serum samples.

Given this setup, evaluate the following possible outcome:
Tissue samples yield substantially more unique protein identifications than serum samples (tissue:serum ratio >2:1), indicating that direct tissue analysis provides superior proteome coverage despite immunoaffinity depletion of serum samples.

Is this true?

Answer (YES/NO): YES